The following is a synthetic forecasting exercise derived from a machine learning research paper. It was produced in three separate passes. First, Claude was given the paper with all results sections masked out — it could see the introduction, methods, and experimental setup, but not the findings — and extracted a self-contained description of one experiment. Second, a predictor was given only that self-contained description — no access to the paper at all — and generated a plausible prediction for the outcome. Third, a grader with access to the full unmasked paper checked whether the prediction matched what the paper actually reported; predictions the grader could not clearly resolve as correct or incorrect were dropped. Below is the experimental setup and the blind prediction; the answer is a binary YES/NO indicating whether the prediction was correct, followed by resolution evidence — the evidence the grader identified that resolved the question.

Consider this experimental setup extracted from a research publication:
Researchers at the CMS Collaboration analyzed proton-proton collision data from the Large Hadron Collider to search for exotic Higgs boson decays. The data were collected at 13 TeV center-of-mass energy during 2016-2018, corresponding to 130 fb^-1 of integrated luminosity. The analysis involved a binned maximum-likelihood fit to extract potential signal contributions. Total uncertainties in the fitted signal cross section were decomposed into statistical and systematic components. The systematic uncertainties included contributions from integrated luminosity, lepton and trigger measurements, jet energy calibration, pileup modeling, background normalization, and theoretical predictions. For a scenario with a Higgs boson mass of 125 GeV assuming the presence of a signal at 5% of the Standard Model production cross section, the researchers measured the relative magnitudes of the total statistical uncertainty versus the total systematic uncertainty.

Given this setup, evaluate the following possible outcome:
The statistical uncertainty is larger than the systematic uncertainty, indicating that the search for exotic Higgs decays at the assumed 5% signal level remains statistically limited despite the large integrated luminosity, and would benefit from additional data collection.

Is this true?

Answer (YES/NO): YES